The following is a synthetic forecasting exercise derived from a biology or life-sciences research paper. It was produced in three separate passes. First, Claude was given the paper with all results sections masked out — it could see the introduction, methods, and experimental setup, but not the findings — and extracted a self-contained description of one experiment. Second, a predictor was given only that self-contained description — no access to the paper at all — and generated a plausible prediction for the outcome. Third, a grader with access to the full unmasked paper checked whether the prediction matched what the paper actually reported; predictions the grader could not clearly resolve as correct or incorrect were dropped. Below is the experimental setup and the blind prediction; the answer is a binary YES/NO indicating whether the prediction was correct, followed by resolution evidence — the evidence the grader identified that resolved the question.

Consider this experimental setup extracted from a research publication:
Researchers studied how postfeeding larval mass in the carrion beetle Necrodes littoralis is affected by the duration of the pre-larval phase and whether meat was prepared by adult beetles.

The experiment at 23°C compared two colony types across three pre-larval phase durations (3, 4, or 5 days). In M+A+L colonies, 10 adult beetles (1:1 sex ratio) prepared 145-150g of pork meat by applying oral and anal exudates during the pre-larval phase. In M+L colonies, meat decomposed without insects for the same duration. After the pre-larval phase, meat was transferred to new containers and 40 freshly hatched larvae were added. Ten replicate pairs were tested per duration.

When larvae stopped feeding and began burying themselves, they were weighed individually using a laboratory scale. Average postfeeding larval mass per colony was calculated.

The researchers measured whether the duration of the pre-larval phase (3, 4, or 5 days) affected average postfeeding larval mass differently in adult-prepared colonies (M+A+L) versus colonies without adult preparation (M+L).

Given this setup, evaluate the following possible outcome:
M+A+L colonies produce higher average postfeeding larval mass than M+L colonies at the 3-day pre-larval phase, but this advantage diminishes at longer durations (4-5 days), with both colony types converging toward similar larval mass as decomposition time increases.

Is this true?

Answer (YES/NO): YES